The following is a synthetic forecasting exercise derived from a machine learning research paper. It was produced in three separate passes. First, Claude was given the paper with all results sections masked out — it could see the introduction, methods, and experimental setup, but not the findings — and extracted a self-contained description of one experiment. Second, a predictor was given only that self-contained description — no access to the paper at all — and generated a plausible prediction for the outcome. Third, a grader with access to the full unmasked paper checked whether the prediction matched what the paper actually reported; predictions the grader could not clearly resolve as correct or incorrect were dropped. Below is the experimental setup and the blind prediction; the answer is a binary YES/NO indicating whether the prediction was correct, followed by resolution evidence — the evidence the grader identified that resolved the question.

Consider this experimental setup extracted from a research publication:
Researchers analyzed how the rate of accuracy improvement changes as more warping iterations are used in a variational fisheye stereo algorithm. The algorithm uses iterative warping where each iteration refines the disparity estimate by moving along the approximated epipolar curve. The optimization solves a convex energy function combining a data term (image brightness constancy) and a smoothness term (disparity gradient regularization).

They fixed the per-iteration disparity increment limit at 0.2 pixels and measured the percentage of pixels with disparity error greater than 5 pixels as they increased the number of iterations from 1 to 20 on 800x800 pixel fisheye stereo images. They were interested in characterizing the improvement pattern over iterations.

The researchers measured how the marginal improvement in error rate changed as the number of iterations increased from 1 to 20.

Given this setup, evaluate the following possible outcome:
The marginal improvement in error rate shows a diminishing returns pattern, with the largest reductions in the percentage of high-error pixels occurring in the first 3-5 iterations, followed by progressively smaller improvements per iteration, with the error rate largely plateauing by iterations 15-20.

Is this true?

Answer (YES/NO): YES